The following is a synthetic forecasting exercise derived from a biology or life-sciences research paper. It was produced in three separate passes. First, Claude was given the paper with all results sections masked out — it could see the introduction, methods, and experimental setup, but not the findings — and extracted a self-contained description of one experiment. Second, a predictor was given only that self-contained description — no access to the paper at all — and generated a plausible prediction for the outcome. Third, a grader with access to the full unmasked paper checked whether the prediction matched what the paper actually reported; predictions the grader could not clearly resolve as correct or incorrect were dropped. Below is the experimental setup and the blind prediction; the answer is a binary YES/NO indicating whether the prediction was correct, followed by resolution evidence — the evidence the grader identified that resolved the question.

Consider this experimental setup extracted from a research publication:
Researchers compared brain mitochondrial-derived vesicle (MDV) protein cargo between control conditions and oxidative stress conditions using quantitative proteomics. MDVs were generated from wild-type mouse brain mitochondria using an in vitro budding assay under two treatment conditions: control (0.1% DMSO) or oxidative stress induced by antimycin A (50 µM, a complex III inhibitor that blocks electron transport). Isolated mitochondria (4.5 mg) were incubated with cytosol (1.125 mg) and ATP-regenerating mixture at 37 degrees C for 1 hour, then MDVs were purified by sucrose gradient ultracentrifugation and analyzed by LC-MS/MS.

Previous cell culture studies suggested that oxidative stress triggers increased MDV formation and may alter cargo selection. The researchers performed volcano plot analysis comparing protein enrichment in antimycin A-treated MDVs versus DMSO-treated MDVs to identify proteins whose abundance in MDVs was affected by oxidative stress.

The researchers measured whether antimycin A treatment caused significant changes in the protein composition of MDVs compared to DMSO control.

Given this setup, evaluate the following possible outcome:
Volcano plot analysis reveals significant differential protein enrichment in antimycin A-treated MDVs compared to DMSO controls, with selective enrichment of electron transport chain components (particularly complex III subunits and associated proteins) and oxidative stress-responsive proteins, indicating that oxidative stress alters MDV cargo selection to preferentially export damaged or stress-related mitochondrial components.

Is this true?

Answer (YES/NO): NO